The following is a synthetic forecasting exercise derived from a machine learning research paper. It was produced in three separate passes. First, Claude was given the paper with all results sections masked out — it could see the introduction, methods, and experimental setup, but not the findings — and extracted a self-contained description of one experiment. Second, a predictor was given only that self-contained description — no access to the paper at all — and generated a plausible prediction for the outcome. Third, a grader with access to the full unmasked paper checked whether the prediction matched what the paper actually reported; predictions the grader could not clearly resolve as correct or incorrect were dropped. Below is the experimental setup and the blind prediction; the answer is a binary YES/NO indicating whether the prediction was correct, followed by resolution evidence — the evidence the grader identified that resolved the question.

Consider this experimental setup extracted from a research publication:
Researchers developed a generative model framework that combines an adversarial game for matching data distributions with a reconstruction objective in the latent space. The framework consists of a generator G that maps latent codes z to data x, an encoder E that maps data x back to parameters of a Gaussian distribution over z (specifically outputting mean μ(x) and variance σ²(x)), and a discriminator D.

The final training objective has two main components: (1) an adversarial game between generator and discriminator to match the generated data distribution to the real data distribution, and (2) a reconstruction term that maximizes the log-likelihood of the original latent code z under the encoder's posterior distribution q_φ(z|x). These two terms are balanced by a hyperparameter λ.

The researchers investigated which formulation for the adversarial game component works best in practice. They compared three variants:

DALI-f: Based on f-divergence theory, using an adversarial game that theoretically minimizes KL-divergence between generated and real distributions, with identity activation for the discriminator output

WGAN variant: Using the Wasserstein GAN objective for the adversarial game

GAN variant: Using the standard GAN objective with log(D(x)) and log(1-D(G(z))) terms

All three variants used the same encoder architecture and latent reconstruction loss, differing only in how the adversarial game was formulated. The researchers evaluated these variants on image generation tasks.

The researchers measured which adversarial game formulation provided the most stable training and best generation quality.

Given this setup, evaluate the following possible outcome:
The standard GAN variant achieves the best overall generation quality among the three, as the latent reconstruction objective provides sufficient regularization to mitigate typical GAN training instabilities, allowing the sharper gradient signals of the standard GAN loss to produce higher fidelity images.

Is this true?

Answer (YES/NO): YES